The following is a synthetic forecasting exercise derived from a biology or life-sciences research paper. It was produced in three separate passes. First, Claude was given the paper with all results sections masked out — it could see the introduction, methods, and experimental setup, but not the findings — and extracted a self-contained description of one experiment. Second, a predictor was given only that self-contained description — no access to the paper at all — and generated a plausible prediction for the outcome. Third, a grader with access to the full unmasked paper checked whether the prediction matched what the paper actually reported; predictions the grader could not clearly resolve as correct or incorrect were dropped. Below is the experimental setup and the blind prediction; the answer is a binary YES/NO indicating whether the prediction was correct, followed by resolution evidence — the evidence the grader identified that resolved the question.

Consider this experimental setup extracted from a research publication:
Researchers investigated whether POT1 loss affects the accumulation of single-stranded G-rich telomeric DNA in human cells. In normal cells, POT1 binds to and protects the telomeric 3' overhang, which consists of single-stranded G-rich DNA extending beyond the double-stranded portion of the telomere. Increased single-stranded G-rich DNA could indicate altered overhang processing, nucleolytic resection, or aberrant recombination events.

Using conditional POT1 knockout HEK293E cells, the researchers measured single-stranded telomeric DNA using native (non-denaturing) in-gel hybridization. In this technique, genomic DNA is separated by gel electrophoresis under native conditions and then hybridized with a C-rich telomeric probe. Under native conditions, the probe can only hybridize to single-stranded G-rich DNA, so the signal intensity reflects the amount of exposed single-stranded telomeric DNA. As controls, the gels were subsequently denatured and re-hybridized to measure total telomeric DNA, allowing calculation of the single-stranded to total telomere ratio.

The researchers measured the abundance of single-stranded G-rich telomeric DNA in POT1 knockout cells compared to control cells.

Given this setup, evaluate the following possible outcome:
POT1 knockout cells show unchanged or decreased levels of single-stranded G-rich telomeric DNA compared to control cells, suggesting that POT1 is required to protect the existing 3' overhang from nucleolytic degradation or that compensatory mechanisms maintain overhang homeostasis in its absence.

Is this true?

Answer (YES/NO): NO